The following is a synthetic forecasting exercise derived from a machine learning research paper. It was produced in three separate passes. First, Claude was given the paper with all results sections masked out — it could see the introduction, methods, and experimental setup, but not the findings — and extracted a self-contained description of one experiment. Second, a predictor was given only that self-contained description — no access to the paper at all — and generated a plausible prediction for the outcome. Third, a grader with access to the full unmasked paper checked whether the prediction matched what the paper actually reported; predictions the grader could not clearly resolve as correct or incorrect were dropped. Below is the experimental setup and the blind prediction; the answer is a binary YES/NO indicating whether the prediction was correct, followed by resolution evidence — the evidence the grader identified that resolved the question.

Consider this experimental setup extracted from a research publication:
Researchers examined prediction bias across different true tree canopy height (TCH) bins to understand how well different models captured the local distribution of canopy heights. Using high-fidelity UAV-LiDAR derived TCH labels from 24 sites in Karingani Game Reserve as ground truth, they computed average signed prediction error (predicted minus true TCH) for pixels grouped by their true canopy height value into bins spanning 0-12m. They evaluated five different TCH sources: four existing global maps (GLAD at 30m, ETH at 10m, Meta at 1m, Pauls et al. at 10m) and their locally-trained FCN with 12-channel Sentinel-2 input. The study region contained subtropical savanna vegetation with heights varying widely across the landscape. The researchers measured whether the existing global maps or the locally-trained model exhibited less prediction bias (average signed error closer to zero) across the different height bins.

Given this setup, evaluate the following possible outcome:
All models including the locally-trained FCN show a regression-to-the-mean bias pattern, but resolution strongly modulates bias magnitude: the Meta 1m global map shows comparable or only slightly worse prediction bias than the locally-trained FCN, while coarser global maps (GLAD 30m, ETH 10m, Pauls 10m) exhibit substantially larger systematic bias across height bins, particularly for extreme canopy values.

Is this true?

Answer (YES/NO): NO